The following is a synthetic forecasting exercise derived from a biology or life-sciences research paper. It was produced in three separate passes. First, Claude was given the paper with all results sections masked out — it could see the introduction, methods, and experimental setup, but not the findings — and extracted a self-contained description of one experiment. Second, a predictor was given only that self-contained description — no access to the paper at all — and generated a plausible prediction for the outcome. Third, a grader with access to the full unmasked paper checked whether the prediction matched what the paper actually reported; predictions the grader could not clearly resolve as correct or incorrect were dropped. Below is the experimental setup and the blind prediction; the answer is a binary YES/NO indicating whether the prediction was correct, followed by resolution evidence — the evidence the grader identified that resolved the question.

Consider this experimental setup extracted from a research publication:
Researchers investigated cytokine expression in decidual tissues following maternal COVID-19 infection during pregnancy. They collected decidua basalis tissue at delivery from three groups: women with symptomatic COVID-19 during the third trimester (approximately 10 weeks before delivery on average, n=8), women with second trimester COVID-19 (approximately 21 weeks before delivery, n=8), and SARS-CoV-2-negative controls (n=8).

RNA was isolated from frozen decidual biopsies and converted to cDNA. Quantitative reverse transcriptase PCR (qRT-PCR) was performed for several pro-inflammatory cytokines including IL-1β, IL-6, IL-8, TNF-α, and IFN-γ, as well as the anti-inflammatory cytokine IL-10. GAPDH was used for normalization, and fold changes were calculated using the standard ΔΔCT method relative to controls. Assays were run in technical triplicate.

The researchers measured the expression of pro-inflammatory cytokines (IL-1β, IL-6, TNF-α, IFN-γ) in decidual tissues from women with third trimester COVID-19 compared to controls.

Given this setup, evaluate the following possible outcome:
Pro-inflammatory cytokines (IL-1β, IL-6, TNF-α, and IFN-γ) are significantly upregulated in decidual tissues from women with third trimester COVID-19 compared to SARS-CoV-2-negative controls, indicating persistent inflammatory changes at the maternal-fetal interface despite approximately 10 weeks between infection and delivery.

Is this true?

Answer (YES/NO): NO